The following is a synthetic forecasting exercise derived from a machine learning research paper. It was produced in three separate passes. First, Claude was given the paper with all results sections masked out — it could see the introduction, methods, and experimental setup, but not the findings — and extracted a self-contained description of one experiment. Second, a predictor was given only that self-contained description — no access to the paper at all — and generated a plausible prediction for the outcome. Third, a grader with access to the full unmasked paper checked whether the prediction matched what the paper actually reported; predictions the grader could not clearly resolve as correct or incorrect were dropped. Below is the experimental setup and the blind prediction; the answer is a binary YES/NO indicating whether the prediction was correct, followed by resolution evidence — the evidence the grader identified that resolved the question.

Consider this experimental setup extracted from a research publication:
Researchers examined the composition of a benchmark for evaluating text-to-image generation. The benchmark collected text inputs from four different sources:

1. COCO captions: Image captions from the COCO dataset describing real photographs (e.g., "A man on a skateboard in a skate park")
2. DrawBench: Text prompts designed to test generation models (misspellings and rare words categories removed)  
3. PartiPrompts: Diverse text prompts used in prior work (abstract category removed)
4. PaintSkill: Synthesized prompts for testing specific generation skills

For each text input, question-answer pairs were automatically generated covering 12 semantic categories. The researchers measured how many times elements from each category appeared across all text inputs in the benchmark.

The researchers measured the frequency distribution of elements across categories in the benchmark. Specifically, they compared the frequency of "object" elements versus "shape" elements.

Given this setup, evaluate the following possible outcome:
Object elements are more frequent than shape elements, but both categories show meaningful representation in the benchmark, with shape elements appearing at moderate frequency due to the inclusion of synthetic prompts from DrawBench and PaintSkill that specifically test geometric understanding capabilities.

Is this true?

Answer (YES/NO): NO